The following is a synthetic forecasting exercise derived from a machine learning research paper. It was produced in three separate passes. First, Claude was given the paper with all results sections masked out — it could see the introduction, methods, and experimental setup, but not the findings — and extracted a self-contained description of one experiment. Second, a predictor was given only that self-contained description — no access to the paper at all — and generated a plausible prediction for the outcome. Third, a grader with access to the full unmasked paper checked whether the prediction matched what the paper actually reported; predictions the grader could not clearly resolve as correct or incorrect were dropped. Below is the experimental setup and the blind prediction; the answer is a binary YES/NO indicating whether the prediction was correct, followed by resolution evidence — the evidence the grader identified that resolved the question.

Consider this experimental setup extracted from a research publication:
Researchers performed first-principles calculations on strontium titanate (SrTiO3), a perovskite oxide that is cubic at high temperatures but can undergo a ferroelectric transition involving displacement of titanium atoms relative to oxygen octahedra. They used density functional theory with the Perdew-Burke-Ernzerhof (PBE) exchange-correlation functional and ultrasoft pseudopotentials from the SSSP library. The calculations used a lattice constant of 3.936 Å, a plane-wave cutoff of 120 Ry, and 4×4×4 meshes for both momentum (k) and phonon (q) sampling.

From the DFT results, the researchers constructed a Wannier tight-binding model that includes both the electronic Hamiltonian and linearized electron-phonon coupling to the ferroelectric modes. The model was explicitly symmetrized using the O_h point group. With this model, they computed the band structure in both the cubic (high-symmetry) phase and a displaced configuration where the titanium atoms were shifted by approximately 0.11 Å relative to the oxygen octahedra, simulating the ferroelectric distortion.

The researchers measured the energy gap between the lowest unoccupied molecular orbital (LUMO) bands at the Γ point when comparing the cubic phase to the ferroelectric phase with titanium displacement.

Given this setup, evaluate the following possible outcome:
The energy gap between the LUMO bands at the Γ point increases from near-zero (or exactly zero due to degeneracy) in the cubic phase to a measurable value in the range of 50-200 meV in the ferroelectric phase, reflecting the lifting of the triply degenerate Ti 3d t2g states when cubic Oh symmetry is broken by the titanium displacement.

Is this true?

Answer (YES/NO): NO